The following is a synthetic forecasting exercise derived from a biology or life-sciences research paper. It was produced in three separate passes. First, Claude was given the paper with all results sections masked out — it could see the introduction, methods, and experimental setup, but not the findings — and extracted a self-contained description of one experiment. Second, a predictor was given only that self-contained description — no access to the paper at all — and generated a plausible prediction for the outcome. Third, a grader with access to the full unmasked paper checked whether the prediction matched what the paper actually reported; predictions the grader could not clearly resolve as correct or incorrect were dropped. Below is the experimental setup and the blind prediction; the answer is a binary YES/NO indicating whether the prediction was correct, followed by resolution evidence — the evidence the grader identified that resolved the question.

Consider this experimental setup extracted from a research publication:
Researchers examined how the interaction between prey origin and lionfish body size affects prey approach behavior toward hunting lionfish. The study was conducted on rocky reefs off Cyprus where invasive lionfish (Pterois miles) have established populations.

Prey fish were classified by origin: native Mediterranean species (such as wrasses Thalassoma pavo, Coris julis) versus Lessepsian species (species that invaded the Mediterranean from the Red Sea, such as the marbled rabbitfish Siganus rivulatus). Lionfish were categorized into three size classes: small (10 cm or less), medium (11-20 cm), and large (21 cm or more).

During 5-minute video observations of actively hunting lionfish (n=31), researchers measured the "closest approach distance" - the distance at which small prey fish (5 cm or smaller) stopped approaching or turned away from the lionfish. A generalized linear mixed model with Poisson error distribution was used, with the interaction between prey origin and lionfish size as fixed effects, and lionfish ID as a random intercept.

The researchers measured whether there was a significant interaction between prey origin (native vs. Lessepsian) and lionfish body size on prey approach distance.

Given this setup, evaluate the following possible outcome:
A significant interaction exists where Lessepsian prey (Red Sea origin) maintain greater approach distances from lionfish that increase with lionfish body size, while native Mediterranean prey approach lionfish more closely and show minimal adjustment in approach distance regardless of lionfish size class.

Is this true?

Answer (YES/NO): NO